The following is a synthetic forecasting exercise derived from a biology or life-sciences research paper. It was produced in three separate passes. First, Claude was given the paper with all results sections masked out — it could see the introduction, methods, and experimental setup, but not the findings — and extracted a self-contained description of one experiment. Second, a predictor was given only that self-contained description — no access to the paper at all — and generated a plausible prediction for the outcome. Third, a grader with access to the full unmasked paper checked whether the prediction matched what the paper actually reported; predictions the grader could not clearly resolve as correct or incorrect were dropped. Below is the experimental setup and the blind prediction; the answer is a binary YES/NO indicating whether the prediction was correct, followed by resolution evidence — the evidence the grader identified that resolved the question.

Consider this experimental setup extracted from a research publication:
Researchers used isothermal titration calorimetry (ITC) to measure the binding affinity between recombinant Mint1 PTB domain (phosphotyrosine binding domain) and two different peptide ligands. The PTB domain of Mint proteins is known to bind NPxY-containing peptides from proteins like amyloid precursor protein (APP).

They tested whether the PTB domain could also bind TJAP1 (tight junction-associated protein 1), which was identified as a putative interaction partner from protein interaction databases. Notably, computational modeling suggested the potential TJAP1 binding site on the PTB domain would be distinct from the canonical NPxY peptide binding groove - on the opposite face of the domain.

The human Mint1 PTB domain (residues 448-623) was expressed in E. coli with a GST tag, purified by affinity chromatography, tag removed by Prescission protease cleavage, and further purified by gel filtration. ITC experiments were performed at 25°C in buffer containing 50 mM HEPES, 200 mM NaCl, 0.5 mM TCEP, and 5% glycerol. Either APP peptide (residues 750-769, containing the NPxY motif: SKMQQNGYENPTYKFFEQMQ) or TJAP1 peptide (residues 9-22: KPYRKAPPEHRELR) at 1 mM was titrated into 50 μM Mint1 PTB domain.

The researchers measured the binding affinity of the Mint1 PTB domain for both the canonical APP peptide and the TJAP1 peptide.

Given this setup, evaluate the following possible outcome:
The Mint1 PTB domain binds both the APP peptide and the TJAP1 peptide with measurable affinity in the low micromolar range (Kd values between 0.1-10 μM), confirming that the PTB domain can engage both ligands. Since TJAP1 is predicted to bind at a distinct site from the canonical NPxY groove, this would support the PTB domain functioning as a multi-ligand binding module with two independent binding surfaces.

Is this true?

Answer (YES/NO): NO